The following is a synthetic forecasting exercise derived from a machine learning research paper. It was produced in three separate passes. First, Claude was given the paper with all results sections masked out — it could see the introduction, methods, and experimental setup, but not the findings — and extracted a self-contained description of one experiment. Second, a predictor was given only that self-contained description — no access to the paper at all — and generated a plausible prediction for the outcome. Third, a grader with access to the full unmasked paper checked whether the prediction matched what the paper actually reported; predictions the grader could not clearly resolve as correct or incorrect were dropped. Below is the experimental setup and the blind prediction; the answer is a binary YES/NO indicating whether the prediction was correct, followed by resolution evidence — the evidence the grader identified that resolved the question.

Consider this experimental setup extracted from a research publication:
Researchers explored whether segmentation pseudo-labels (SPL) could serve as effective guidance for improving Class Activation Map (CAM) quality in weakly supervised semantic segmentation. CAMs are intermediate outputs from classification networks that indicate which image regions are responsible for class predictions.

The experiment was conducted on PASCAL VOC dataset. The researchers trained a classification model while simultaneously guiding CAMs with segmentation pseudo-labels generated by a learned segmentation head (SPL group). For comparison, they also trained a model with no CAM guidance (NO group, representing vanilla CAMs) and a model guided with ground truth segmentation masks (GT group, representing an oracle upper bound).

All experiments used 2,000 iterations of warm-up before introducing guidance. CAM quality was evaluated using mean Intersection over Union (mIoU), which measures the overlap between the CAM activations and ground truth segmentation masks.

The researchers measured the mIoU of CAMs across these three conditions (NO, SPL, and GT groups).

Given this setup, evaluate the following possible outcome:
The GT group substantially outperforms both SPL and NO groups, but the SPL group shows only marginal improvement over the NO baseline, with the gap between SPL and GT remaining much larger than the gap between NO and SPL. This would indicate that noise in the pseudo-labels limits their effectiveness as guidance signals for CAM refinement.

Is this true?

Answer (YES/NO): NO